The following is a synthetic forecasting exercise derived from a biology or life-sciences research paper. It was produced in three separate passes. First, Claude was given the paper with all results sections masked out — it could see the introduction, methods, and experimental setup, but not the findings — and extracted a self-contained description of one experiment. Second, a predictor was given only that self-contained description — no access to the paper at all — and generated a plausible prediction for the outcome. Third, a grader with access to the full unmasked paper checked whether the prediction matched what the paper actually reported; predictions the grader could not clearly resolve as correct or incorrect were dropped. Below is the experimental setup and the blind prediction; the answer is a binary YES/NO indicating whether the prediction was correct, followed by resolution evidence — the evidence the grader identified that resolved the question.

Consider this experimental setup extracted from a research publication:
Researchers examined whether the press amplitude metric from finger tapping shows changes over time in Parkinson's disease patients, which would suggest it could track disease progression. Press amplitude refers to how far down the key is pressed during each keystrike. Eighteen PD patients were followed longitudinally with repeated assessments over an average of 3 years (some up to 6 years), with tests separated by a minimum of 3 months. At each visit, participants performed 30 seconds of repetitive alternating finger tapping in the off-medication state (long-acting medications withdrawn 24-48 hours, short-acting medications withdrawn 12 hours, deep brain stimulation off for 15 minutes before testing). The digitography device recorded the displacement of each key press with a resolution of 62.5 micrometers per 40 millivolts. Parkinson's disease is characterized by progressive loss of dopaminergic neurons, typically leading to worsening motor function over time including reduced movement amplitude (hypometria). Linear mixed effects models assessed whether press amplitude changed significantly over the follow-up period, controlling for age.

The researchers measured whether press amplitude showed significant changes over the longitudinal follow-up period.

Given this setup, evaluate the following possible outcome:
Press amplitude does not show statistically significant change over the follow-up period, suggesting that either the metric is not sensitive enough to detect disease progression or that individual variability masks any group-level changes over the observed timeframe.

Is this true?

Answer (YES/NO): NO